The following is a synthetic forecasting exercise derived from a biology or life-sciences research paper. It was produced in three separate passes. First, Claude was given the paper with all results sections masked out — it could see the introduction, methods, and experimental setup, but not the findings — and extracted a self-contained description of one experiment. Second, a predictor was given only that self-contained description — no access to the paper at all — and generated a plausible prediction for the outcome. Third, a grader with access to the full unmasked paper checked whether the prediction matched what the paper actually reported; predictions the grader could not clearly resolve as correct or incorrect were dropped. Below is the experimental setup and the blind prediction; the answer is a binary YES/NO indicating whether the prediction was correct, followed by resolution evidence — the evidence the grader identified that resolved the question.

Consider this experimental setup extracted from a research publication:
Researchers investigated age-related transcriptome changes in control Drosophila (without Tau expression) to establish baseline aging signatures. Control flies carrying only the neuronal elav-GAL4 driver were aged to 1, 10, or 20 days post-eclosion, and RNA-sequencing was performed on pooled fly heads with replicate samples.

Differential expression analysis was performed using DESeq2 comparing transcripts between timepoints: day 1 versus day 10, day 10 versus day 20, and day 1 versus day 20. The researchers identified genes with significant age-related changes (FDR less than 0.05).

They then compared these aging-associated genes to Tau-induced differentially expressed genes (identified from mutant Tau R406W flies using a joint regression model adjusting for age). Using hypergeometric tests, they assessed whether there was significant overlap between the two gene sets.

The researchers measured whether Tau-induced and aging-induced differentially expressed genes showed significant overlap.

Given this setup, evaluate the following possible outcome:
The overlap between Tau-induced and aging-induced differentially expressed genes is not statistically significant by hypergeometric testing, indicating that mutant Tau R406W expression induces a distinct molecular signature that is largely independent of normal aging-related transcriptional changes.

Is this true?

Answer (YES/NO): NO